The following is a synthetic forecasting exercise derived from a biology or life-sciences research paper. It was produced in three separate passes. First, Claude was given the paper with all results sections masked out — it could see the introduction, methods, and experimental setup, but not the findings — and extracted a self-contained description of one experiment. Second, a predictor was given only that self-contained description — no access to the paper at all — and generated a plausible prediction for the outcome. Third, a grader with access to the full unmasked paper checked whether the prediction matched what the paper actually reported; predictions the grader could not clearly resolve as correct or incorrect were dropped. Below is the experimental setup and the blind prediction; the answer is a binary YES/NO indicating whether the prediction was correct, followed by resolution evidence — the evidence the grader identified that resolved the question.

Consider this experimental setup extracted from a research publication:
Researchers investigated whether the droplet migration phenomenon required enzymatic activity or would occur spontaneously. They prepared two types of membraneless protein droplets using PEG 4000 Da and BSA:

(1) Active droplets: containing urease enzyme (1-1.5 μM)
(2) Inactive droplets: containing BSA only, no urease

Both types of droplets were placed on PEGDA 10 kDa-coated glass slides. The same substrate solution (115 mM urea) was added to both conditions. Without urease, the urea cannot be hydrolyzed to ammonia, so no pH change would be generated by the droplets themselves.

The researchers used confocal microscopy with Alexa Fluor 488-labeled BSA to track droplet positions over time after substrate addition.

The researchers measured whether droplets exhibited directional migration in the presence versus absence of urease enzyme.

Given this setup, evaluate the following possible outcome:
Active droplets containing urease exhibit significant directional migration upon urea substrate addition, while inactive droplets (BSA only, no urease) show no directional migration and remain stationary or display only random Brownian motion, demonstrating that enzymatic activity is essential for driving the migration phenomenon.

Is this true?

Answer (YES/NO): YES